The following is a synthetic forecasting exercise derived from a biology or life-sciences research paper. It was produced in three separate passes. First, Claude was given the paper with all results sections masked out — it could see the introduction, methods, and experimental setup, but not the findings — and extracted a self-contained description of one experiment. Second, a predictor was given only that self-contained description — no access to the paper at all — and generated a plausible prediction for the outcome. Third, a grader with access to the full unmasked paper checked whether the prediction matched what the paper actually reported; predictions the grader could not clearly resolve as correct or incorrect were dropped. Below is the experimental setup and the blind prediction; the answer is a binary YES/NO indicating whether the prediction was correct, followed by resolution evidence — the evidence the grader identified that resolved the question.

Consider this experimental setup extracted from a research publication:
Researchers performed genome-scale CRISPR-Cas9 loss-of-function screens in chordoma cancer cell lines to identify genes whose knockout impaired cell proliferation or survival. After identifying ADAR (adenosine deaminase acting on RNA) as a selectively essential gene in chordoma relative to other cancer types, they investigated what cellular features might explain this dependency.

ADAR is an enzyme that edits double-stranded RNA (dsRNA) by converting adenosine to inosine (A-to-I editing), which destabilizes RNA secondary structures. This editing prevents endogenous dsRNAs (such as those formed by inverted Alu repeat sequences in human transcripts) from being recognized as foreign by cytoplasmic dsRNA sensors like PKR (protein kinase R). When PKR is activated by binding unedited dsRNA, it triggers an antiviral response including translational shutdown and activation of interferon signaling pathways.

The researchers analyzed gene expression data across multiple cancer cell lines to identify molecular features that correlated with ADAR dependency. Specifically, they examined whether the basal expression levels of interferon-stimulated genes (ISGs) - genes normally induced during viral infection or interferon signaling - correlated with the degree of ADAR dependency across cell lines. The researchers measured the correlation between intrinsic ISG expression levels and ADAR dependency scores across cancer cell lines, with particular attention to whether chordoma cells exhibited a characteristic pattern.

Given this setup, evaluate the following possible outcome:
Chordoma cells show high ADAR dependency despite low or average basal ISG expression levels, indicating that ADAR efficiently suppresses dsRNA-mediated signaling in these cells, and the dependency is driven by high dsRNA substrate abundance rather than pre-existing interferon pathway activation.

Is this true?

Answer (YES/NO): NO